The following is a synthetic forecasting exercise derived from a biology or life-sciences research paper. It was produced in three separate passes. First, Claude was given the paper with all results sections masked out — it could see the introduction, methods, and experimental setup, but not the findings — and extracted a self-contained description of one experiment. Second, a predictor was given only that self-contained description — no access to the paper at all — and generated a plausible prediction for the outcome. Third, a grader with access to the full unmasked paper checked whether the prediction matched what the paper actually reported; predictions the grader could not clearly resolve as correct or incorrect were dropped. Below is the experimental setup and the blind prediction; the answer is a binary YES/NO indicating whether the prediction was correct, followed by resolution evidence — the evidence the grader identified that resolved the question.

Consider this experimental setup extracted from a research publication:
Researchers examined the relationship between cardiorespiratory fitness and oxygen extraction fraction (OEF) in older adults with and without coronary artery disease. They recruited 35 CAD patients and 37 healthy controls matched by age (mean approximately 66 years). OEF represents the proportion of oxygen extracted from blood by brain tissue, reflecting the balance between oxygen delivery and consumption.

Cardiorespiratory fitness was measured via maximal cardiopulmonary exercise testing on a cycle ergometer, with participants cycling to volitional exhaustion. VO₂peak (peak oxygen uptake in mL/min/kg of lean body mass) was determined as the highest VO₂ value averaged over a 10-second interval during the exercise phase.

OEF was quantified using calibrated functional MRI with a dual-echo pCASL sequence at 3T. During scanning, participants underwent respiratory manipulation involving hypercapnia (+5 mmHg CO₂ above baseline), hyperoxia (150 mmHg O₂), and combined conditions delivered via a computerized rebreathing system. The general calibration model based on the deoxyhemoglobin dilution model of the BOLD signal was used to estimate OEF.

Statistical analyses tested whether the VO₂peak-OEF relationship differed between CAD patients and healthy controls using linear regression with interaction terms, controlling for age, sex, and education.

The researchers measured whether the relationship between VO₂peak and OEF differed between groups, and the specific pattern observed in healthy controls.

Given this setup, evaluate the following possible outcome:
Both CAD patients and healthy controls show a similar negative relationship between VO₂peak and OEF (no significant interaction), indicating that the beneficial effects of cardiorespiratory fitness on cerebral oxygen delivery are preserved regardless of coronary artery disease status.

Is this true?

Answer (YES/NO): NO